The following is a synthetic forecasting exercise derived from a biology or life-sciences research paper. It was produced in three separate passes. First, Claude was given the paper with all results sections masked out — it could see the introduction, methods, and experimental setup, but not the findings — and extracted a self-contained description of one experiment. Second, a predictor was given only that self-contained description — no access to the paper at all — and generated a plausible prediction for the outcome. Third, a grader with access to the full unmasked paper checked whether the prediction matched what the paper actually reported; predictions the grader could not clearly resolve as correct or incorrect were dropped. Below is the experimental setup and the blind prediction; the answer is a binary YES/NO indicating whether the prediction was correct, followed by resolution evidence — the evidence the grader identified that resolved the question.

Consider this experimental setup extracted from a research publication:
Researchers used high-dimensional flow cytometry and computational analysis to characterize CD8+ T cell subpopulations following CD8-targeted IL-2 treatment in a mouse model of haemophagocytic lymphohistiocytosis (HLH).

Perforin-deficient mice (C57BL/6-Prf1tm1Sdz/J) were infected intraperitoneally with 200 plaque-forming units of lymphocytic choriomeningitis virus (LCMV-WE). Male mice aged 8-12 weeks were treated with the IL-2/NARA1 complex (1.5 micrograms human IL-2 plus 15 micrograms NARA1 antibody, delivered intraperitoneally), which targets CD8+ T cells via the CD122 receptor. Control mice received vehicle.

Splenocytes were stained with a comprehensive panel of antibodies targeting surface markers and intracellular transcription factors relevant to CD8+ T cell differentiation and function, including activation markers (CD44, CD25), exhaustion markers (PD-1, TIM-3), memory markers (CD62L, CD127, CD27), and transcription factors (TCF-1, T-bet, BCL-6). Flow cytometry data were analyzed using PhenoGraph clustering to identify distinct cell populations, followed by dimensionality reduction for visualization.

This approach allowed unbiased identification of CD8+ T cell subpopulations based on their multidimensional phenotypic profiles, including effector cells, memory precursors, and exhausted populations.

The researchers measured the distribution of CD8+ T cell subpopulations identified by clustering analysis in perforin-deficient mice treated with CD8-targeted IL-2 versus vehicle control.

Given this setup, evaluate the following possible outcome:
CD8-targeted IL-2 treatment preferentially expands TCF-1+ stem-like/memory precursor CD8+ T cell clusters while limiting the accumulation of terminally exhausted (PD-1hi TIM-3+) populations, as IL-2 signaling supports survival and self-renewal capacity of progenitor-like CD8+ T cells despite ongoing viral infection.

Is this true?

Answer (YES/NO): NO